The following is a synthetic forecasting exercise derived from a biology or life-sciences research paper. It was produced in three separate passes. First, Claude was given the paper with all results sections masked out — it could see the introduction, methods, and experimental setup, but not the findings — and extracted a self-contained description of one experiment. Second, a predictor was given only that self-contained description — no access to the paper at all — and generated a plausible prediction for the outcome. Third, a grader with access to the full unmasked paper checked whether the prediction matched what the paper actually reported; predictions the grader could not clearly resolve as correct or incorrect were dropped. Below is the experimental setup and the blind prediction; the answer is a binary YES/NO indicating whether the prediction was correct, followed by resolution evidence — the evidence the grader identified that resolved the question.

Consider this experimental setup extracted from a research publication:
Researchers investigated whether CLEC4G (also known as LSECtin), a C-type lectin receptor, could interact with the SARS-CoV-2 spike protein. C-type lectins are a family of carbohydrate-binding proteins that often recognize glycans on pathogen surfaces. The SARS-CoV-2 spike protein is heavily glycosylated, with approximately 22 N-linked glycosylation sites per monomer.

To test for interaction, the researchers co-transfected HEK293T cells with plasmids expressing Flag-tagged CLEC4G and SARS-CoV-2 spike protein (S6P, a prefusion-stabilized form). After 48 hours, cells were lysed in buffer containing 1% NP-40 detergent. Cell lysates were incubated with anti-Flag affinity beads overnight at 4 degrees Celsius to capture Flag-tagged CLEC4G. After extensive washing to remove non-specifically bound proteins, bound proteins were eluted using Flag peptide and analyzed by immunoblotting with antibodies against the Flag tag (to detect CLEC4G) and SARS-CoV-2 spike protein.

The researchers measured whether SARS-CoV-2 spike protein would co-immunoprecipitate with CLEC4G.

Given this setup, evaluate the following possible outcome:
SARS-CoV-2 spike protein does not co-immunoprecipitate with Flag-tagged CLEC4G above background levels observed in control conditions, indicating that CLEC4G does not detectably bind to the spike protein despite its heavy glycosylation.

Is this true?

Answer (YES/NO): NO